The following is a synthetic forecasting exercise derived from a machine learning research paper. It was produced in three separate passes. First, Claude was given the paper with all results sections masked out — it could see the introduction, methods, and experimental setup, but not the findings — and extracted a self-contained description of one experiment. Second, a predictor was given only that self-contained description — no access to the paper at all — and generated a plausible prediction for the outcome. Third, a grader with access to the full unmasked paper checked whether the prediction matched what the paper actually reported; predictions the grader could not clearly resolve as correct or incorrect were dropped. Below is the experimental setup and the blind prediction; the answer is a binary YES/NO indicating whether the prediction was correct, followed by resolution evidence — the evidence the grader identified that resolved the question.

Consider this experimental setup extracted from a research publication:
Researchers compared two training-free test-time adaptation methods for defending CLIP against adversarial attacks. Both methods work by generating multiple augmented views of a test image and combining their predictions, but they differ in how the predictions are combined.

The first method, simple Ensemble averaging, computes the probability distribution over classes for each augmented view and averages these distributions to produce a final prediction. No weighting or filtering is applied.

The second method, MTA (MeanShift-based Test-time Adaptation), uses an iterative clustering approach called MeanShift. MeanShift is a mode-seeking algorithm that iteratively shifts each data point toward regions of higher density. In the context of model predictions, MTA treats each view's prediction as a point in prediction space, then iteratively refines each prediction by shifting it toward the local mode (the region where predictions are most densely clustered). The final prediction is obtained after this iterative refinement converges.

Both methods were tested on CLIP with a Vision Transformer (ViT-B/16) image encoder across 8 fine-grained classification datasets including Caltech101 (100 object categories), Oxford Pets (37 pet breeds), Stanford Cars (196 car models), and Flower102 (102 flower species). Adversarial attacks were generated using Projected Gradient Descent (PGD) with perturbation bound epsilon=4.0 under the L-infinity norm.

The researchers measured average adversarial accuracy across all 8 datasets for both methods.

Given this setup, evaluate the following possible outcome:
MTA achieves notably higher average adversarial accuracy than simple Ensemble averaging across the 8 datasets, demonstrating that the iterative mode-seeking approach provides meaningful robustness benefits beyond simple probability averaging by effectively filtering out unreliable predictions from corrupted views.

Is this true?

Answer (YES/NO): NO